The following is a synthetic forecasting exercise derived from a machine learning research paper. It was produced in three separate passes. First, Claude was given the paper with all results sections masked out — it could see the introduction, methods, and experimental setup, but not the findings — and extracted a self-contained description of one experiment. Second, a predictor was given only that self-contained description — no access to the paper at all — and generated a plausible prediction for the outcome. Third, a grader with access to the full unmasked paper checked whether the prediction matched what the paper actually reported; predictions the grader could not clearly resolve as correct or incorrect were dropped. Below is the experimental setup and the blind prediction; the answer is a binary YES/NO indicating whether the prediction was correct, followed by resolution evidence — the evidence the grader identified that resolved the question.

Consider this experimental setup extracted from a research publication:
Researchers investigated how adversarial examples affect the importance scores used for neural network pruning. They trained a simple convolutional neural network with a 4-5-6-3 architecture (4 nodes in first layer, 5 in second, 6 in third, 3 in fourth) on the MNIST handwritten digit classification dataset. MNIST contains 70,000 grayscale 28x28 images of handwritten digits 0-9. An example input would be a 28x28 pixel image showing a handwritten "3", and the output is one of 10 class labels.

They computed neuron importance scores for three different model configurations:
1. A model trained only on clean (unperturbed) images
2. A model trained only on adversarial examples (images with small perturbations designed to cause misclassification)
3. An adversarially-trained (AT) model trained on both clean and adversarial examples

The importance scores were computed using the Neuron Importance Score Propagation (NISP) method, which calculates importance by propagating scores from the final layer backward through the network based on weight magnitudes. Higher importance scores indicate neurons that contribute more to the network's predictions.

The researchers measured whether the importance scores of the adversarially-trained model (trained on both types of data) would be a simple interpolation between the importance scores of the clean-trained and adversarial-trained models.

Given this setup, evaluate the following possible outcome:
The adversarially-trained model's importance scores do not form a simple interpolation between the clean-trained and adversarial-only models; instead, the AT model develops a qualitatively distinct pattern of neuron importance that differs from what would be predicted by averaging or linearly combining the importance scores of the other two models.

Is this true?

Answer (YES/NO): YES